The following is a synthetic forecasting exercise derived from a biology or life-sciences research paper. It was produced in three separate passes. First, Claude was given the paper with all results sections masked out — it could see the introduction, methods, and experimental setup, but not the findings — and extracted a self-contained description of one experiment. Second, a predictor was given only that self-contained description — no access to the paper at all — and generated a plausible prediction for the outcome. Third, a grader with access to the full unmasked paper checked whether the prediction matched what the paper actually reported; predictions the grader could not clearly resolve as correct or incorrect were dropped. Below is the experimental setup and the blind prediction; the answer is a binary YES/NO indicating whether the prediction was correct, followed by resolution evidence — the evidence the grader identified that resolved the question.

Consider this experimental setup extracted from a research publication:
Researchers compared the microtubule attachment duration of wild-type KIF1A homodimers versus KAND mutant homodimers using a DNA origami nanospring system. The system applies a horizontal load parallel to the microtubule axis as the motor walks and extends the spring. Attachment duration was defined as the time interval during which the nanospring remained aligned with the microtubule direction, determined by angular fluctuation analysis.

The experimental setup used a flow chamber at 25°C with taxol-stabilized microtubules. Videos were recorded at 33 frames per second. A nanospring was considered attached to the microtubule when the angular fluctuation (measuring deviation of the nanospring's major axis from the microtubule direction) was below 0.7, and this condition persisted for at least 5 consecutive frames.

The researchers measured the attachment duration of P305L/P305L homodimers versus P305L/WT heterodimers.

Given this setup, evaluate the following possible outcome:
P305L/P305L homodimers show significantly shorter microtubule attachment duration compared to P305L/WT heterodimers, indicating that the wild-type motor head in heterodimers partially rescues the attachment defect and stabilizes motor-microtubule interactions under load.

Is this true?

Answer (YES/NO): NO